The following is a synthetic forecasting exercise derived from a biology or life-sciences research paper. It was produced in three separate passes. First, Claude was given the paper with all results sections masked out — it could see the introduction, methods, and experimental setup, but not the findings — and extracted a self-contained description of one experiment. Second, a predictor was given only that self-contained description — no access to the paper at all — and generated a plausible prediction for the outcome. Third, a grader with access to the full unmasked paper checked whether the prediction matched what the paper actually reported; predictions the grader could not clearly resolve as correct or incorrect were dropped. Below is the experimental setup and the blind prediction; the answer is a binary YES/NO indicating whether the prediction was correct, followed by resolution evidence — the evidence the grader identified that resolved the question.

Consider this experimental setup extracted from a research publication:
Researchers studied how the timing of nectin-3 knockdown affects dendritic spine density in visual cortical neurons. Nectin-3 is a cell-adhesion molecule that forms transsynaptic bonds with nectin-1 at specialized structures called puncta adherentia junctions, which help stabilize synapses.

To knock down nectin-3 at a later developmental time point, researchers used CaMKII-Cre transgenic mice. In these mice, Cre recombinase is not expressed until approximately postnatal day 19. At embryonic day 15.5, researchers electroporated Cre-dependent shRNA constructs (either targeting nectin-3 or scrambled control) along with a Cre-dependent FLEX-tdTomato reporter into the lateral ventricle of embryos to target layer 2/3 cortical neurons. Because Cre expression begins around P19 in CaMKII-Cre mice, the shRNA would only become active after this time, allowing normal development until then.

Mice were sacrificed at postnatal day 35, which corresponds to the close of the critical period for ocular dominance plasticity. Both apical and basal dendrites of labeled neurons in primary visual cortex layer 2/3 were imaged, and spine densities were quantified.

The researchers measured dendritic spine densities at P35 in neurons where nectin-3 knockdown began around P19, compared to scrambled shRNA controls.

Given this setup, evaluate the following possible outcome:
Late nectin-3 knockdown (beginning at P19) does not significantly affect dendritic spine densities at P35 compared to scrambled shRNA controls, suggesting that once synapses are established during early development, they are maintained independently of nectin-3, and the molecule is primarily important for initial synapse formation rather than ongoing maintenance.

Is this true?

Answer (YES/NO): NO